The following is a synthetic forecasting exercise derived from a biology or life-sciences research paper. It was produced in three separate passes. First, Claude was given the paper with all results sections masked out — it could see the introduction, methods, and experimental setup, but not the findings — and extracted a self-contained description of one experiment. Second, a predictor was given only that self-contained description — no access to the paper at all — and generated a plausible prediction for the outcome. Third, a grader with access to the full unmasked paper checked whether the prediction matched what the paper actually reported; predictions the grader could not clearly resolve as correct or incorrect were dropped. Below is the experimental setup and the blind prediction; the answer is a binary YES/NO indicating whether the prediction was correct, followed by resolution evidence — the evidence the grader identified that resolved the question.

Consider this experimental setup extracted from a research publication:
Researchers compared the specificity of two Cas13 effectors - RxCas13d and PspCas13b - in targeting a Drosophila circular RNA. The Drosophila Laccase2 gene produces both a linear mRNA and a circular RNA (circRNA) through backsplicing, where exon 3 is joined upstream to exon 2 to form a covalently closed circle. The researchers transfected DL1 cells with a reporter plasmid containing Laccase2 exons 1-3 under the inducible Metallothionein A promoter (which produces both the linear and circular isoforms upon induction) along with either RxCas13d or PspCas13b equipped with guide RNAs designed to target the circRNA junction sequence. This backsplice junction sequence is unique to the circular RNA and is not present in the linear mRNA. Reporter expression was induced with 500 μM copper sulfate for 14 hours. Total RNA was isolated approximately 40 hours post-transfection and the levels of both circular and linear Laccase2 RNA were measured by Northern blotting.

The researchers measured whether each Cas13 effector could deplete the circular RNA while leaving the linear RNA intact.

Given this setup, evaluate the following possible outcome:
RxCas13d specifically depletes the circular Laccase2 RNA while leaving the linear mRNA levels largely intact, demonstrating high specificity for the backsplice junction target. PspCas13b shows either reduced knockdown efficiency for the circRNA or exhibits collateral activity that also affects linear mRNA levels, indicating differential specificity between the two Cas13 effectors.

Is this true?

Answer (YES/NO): NO